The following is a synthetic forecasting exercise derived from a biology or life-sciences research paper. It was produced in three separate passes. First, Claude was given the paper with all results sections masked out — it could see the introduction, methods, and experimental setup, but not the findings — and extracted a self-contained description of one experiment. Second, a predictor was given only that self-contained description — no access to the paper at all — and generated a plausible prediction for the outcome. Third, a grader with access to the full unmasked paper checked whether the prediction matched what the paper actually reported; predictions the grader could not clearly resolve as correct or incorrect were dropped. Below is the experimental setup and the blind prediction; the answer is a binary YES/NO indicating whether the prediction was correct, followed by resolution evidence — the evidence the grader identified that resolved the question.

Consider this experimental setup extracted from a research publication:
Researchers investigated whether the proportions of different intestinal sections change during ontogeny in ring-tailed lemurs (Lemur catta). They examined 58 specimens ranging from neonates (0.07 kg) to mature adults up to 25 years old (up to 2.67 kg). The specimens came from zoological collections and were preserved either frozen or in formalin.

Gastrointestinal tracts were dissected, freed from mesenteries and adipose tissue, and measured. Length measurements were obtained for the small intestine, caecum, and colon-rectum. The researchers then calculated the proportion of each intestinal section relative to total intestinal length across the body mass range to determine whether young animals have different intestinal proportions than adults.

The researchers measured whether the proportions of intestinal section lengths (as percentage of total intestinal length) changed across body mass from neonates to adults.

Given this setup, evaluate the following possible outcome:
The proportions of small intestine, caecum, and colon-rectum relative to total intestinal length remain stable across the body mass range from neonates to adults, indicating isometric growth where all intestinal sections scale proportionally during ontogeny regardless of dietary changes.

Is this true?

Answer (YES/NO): YES